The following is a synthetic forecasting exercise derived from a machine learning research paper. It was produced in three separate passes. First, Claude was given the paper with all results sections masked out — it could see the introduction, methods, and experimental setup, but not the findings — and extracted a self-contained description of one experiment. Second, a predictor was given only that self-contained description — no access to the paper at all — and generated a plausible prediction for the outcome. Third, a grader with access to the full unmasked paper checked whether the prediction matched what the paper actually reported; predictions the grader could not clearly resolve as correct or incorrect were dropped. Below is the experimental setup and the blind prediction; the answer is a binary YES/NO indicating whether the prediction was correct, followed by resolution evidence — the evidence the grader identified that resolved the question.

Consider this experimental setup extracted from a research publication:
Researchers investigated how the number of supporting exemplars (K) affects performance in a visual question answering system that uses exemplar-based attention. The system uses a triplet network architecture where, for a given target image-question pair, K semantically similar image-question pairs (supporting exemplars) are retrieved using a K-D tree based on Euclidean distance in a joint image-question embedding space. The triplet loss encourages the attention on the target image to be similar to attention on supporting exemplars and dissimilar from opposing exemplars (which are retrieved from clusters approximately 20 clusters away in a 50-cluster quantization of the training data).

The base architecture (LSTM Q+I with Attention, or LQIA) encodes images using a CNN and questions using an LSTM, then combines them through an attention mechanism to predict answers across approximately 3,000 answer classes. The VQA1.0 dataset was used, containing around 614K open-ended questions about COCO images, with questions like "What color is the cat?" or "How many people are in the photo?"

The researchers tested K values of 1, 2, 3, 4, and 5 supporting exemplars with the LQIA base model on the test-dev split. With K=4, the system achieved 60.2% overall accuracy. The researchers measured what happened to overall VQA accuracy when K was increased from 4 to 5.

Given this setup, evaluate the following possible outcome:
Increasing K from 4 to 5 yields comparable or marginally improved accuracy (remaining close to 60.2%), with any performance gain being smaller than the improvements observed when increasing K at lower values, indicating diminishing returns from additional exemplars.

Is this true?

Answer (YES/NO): NO